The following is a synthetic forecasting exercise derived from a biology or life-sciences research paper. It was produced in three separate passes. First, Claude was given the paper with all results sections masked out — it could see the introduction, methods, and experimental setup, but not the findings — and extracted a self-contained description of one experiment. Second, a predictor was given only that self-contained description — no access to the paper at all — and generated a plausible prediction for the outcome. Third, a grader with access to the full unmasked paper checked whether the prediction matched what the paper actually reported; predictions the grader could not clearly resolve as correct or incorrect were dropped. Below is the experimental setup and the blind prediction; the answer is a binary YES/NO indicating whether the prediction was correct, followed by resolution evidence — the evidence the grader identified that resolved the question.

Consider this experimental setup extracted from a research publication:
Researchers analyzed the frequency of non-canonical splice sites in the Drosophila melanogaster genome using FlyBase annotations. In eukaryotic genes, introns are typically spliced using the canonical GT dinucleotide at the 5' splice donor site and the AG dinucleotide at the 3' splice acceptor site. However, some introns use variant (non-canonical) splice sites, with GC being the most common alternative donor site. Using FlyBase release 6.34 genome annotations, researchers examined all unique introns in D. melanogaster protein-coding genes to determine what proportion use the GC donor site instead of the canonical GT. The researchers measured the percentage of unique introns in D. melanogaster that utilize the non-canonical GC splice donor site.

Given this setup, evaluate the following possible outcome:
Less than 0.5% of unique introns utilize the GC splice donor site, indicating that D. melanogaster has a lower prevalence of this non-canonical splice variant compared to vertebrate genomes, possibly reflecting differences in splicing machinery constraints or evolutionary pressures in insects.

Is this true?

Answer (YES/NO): NO